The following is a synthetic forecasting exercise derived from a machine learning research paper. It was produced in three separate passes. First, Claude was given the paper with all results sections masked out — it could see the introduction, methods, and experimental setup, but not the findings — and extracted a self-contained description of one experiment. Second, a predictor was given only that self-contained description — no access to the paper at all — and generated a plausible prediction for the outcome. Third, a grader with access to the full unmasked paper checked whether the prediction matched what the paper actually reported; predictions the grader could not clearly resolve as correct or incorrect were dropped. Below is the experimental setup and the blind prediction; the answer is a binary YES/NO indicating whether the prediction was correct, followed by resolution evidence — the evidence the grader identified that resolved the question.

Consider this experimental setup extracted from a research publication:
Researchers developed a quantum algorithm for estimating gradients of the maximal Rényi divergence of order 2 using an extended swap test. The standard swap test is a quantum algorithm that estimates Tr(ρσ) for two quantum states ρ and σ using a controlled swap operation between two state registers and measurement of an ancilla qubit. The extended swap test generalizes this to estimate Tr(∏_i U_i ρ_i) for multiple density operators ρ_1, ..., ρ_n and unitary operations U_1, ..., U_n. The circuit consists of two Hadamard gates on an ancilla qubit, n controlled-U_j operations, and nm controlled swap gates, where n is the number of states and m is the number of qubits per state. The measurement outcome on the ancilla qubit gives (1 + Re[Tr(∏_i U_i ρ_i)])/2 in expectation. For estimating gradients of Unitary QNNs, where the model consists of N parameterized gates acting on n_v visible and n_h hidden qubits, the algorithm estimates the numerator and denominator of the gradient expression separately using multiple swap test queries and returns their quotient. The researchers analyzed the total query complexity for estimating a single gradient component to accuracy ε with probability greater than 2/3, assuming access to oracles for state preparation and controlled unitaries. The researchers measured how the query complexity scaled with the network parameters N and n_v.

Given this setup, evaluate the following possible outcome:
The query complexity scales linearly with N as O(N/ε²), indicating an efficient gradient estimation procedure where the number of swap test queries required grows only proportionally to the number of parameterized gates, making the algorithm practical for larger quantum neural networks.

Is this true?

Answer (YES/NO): NO